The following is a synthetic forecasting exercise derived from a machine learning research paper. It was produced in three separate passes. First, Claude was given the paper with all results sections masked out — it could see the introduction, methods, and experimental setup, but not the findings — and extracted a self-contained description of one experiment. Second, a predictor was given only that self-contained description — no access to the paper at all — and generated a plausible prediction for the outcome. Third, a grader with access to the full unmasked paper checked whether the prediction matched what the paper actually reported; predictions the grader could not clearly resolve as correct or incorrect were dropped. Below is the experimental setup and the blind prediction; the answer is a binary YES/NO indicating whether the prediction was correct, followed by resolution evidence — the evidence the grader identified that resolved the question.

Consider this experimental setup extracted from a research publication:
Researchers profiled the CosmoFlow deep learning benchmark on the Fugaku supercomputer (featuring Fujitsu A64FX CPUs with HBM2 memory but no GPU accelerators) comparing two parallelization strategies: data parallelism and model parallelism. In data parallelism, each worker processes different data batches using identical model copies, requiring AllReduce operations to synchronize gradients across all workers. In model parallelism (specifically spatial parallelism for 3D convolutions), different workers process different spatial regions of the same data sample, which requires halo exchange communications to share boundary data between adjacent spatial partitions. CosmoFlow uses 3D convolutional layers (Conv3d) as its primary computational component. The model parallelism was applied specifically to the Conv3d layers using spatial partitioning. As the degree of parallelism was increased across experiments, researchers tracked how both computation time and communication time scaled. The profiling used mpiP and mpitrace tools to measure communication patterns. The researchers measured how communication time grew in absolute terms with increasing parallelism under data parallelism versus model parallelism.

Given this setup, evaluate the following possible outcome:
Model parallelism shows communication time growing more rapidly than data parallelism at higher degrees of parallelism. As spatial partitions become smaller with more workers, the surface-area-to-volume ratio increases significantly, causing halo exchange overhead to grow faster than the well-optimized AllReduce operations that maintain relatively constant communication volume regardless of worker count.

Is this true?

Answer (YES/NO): YES